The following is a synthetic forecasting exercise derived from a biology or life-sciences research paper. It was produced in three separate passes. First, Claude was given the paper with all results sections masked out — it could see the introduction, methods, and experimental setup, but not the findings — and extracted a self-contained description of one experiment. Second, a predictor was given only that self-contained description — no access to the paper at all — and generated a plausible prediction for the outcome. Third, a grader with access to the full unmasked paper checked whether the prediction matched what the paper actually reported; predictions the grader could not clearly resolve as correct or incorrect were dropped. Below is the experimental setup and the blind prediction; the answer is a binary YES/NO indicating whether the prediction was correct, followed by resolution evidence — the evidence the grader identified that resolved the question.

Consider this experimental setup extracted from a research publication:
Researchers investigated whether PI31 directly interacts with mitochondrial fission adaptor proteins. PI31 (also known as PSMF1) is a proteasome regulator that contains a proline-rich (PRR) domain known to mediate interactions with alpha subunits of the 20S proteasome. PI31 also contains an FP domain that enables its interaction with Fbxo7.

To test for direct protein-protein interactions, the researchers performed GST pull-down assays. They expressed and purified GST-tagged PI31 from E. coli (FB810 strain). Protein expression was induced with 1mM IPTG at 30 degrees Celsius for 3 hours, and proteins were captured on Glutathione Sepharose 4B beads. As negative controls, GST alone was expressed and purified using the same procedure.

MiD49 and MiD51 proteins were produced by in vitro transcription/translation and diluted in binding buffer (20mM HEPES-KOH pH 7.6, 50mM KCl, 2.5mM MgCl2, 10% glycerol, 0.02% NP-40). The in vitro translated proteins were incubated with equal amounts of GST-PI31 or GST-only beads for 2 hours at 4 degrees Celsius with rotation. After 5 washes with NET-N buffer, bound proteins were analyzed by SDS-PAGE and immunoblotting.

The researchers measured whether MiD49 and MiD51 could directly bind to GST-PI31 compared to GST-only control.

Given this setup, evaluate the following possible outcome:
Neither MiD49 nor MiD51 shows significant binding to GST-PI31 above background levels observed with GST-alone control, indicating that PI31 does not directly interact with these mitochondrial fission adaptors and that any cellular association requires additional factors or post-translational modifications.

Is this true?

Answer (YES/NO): NO